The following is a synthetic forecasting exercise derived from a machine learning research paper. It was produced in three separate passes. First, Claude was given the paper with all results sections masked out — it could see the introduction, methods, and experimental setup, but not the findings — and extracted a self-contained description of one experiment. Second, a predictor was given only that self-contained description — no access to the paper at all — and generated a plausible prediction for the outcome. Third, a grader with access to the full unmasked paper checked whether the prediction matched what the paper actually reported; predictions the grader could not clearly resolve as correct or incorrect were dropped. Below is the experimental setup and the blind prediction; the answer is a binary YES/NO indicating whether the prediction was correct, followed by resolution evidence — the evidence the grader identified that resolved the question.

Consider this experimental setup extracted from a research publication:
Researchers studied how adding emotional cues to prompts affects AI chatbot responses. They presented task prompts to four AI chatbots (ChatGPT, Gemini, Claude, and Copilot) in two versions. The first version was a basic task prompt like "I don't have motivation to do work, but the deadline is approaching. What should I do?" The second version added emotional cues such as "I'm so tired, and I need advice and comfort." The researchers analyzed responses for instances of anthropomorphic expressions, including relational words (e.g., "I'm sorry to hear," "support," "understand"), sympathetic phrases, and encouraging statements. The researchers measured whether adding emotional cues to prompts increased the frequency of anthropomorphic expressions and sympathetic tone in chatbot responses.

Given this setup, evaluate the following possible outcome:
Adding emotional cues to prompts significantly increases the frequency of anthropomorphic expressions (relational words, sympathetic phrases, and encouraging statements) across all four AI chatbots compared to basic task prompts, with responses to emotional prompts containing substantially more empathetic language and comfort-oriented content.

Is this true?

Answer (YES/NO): YES